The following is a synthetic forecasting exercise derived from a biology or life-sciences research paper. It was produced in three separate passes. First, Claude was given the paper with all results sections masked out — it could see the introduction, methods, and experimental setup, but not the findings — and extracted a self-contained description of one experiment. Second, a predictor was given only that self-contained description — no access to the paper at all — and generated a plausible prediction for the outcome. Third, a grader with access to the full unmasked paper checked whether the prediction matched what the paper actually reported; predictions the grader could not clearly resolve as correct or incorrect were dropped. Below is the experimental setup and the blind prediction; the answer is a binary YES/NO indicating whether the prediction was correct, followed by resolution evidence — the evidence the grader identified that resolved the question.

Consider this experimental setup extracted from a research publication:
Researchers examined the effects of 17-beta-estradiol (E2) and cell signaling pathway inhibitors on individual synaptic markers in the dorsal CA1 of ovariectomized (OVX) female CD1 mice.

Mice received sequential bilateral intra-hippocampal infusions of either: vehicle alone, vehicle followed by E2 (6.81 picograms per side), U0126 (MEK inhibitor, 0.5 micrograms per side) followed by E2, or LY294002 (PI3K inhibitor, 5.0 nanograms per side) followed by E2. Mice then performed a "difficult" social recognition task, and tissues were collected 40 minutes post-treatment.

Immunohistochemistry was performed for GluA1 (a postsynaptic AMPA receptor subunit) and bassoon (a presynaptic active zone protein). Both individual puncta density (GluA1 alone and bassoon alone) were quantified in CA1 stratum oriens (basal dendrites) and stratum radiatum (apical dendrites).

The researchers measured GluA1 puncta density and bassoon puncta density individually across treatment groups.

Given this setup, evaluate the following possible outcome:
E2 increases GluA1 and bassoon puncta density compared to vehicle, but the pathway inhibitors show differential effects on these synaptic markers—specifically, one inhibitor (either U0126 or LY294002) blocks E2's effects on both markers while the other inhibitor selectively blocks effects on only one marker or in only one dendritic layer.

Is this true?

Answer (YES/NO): NO